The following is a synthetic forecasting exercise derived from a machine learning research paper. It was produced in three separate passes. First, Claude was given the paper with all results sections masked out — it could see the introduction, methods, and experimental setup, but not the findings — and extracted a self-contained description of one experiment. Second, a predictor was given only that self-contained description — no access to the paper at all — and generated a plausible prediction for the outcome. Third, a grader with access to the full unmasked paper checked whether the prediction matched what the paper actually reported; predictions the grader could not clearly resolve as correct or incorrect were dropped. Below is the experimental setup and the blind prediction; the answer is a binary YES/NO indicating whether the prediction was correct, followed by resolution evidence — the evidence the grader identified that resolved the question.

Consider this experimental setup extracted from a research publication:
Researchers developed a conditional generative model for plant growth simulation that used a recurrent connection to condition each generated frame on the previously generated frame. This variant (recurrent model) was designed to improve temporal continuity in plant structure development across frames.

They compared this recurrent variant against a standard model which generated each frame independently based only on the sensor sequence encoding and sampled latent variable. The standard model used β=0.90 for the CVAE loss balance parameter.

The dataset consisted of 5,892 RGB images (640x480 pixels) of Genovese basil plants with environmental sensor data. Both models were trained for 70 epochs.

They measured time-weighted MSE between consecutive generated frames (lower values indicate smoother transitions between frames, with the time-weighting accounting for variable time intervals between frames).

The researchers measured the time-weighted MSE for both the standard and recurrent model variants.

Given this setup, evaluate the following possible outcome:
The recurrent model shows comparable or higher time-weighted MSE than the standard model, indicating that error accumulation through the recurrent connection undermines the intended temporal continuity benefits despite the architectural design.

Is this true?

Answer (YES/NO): NO